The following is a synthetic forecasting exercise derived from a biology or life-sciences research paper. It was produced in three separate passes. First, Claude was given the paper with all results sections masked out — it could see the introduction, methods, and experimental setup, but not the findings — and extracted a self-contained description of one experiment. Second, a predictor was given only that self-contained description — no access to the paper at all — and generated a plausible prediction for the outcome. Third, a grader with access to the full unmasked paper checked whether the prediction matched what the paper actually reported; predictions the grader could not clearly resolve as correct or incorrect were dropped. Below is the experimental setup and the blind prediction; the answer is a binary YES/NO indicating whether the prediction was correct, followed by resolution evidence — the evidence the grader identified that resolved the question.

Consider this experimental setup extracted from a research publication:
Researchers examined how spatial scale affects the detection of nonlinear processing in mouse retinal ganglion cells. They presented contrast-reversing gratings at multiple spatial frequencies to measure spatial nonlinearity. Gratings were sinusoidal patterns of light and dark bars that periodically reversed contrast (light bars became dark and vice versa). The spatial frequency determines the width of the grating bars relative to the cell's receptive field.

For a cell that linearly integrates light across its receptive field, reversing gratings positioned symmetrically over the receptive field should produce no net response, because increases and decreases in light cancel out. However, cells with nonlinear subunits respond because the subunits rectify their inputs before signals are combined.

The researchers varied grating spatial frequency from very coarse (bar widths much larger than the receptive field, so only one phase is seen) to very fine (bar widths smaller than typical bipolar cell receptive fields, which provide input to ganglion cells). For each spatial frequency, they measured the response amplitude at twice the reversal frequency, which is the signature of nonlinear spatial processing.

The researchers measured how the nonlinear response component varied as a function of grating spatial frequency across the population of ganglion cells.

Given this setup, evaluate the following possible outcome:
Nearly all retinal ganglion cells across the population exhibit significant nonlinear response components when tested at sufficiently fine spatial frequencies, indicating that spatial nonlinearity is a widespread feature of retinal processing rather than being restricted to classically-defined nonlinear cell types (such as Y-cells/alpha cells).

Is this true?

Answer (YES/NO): NO